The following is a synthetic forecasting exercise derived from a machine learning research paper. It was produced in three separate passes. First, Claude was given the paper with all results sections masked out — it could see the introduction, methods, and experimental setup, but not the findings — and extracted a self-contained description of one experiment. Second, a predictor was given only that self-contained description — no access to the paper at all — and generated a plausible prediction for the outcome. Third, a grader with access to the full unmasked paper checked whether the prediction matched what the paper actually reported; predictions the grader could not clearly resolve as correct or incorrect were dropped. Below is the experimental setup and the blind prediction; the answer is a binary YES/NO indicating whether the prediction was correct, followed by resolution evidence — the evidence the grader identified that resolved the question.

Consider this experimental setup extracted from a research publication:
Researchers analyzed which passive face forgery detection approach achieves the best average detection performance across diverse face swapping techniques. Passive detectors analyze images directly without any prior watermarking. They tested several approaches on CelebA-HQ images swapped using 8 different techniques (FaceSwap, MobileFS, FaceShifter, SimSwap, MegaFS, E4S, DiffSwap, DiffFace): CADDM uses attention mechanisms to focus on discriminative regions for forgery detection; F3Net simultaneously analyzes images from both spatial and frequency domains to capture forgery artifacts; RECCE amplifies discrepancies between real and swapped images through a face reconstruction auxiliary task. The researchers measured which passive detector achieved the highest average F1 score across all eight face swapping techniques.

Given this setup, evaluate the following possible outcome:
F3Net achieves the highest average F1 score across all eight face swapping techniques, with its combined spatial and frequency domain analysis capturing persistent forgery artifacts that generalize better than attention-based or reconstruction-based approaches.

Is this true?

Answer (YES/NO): NO